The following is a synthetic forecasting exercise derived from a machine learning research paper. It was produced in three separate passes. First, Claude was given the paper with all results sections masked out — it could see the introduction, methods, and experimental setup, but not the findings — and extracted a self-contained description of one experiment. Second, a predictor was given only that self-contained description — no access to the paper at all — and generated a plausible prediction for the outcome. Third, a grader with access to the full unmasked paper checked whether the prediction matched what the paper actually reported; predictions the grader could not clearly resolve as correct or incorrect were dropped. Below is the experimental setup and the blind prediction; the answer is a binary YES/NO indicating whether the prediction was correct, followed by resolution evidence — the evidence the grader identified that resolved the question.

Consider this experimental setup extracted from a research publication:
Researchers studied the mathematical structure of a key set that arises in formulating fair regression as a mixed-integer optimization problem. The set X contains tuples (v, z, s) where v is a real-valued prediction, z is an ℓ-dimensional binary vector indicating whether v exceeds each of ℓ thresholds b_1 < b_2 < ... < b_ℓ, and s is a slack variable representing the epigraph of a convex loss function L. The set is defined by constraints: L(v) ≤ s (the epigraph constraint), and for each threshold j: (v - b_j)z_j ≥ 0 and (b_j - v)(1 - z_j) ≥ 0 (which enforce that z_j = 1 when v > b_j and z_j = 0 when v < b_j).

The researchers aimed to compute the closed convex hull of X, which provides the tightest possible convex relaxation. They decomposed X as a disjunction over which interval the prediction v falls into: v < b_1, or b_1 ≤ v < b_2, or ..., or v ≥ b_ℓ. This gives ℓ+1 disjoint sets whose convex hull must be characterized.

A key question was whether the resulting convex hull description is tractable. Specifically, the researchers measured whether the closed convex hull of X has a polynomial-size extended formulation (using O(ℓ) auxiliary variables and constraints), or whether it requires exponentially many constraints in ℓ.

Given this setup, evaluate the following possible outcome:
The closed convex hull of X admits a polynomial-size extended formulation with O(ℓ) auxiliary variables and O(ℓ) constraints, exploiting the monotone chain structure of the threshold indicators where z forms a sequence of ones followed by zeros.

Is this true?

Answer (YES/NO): YES